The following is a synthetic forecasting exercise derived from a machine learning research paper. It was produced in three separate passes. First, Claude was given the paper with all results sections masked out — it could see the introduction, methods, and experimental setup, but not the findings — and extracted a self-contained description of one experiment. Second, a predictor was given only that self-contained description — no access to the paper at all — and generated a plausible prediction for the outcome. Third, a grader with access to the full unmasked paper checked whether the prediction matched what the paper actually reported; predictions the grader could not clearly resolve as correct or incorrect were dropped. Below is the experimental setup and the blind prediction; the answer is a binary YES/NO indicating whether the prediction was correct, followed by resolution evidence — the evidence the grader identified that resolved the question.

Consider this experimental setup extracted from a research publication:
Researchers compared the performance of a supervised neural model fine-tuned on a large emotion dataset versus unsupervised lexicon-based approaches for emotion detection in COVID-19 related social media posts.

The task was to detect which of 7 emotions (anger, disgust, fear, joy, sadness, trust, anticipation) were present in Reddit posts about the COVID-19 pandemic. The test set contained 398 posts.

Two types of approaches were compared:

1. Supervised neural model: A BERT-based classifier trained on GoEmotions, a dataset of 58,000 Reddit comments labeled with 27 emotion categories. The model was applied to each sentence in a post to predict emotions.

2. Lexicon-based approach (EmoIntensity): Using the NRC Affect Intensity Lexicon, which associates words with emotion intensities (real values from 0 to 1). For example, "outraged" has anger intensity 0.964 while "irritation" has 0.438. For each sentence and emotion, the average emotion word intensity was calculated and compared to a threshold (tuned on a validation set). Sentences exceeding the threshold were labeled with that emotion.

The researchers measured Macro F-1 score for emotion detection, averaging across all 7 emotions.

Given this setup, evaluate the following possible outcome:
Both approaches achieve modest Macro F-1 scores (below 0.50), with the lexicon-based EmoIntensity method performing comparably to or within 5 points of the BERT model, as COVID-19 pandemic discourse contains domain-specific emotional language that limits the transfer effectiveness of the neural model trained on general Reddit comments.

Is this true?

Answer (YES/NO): NO